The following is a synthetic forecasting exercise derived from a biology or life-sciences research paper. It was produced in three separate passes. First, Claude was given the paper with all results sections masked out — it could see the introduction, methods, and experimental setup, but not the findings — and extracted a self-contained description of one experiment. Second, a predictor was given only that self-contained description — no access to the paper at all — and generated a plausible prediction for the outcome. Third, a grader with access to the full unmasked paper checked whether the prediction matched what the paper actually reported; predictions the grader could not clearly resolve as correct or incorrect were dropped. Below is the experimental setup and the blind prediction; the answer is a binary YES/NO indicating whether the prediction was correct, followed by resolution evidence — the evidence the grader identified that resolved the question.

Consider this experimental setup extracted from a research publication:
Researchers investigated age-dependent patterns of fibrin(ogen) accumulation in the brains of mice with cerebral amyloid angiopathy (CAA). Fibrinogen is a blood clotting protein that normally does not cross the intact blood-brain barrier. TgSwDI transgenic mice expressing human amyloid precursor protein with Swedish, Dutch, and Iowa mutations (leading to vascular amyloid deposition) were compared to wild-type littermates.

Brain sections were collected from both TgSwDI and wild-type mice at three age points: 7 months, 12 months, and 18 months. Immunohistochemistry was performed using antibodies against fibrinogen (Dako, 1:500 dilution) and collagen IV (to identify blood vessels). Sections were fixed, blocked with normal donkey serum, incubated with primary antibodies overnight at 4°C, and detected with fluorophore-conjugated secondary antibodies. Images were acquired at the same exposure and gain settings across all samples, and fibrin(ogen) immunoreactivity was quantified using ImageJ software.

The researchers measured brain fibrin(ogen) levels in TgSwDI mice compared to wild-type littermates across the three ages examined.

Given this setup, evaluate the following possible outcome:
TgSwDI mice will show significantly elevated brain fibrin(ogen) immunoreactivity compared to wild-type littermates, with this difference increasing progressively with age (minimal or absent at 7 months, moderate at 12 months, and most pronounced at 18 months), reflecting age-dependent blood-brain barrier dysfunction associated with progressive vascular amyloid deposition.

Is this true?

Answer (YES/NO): NO